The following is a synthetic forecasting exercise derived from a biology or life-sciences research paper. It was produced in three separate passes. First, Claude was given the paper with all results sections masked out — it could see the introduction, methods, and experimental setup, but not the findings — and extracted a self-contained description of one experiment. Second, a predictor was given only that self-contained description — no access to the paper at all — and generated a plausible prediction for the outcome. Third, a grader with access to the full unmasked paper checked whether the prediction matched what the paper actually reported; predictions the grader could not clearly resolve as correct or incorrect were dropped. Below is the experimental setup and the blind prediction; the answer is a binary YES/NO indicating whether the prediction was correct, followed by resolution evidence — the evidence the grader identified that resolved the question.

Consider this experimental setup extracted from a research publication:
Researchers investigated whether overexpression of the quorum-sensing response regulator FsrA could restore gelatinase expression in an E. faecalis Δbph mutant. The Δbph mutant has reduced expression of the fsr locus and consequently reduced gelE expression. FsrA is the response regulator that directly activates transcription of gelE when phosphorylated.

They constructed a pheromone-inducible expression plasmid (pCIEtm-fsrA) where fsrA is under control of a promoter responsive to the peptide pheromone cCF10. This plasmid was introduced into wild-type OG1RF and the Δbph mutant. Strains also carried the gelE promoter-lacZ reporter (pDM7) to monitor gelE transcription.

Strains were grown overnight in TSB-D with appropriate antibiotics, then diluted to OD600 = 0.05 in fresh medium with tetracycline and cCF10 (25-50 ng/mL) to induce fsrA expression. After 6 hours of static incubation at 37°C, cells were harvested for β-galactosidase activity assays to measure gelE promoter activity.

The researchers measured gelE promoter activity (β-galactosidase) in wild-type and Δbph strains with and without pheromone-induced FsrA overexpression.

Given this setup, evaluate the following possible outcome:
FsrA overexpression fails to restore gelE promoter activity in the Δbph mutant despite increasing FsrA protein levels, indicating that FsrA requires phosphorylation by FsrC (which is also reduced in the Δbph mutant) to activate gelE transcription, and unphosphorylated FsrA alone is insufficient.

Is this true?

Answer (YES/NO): NO